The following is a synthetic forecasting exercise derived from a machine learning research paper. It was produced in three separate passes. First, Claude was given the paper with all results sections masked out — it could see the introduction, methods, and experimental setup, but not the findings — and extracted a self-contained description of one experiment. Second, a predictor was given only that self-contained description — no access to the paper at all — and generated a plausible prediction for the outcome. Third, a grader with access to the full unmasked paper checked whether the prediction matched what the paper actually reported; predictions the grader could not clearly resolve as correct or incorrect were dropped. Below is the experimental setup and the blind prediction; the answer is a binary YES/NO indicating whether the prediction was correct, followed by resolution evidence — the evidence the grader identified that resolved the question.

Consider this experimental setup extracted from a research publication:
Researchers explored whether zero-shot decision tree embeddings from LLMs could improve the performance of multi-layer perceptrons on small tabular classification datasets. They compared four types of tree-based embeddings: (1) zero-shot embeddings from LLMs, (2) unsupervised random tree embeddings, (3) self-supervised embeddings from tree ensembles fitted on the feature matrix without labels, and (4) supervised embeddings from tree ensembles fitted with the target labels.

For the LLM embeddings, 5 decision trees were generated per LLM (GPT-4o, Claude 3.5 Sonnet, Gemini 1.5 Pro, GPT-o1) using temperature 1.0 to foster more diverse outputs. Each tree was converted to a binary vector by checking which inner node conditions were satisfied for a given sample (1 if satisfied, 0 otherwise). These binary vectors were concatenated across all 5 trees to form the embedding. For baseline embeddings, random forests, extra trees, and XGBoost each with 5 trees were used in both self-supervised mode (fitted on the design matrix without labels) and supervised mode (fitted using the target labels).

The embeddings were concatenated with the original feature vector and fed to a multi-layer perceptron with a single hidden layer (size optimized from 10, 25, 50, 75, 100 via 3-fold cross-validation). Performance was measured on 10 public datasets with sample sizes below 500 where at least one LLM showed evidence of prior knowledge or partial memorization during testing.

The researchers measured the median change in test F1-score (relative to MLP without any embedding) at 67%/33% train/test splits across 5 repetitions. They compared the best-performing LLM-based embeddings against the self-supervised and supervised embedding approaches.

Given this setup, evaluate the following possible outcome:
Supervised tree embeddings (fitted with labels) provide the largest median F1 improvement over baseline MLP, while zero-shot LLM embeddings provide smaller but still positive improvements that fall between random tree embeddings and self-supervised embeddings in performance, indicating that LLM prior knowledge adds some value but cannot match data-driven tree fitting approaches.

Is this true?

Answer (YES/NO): NO